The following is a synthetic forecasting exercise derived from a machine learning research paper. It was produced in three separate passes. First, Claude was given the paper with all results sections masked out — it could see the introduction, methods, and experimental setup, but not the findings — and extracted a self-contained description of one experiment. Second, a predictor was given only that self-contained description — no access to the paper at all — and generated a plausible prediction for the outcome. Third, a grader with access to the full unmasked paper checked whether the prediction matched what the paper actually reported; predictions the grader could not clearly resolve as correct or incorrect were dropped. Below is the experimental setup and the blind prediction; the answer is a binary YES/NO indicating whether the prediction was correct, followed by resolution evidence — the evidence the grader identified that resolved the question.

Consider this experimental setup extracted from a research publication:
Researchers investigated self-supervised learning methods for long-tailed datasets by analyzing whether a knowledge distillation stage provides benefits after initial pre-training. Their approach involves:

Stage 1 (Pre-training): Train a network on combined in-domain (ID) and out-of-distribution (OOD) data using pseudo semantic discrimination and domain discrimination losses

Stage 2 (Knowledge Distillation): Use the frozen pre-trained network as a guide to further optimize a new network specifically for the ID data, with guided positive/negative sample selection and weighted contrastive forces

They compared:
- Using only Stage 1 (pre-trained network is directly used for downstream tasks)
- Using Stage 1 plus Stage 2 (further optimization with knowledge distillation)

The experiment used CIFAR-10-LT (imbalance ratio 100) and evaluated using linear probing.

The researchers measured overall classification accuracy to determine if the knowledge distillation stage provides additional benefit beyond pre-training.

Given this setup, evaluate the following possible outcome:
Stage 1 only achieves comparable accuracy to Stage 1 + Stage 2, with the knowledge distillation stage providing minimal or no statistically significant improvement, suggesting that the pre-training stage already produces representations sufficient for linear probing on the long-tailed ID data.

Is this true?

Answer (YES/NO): NO